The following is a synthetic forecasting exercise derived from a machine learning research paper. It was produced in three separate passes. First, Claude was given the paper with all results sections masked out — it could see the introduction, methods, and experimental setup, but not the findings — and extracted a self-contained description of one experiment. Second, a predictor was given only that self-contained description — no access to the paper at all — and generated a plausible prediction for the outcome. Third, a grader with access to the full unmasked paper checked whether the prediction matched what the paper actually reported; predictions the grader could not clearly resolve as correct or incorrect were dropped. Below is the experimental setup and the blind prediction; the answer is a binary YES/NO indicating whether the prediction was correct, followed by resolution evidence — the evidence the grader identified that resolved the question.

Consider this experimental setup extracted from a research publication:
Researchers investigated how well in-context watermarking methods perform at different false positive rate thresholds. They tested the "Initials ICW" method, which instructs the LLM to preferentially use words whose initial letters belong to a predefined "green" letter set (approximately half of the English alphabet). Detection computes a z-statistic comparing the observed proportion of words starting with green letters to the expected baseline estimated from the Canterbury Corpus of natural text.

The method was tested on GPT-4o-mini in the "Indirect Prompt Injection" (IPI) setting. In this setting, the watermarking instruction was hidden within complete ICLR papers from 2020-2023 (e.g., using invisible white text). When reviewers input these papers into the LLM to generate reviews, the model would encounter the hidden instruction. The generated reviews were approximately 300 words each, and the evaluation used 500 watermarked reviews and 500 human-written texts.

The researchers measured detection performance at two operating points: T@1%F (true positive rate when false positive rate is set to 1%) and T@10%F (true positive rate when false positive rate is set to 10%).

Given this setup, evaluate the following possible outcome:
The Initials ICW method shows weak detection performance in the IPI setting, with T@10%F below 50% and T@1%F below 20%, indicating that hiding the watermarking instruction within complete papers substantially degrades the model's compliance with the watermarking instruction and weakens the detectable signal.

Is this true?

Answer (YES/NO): YES